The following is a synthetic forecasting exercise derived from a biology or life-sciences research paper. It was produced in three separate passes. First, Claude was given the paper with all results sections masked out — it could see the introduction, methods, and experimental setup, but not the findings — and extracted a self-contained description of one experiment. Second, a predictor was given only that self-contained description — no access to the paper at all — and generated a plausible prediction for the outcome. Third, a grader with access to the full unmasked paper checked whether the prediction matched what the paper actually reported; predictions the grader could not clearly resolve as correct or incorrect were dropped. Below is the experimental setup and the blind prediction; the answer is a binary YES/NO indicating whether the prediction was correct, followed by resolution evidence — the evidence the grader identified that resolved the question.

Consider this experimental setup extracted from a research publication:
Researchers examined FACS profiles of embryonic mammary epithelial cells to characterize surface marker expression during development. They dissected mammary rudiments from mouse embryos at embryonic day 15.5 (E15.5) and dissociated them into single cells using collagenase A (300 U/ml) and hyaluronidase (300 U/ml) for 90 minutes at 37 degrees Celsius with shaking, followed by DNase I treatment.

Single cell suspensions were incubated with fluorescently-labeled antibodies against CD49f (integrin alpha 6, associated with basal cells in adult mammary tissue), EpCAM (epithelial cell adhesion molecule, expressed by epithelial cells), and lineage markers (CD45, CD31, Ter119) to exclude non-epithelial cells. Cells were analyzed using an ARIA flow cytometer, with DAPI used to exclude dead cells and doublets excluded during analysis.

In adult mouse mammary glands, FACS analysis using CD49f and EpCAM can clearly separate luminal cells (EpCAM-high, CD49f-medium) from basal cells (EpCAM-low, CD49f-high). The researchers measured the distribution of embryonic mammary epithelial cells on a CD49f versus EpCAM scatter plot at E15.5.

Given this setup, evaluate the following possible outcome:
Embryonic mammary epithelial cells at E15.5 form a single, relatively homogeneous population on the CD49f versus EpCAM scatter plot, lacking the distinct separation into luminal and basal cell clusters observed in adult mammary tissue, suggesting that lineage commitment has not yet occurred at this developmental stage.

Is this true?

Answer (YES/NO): NO